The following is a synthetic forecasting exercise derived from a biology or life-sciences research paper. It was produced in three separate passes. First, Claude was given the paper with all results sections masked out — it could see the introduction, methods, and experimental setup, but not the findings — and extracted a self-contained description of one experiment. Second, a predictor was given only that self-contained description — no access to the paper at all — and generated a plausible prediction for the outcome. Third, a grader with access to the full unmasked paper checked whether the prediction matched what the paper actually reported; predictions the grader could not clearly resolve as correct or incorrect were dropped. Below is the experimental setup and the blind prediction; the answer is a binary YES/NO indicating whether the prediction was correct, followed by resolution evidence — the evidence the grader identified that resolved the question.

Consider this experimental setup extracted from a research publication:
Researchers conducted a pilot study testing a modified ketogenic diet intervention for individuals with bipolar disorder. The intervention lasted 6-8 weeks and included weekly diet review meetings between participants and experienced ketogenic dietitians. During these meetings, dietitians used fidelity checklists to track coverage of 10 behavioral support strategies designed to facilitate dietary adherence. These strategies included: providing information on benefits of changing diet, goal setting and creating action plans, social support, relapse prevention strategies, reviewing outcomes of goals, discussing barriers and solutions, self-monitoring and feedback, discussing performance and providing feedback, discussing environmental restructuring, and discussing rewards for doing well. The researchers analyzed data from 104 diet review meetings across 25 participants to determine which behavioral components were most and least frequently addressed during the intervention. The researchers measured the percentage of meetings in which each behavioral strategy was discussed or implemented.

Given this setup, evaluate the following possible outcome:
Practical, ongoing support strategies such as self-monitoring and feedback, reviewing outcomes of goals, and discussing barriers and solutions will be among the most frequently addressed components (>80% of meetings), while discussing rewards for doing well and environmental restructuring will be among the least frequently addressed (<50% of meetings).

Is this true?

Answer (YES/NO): NO